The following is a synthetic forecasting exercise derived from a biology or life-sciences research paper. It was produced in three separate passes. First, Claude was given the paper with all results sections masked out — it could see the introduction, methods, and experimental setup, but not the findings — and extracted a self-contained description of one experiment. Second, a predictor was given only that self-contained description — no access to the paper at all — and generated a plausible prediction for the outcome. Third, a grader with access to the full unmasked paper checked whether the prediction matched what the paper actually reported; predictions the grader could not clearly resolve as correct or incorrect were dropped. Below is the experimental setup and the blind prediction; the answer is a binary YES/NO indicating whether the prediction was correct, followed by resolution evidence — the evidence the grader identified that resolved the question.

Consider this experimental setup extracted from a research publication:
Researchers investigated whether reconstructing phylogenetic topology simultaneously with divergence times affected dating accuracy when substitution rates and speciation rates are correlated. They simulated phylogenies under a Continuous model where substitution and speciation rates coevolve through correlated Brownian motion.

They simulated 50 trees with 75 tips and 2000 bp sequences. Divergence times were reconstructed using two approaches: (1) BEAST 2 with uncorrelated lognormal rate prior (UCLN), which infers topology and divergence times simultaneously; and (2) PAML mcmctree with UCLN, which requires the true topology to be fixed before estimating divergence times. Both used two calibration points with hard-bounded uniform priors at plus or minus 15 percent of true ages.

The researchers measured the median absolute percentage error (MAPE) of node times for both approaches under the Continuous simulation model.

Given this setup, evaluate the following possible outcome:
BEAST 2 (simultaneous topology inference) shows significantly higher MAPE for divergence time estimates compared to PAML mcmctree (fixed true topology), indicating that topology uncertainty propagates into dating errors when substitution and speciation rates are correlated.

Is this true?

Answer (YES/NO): NO